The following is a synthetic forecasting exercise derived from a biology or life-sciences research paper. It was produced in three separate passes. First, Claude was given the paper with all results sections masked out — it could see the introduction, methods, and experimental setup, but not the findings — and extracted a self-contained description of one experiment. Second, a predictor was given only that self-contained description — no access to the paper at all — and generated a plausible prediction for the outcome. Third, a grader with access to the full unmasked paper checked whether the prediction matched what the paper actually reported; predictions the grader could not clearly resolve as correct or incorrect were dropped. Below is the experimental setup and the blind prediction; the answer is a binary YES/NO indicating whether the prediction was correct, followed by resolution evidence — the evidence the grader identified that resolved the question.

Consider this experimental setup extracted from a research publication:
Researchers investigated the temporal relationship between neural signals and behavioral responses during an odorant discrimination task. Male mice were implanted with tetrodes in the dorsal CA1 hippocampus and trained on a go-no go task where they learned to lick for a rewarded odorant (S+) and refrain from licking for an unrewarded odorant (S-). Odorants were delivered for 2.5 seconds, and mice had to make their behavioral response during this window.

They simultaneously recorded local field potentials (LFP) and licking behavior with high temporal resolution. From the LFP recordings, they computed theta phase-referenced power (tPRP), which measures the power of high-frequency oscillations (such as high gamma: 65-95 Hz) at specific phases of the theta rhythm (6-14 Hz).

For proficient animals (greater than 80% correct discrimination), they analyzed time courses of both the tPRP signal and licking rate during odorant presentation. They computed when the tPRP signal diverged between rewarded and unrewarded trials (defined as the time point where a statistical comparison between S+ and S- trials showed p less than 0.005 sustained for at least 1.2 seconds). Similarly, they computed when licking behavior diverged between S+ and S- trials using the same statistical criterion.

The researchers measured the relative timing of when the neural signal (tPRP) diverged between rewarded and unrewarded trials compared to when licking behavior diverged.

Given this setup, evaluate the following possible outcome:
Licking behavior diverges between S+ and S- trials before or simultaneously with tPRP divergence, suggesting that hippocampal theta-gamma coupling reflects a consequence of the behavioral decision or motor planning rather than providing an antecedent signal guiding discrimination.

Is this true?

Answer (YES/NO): NO